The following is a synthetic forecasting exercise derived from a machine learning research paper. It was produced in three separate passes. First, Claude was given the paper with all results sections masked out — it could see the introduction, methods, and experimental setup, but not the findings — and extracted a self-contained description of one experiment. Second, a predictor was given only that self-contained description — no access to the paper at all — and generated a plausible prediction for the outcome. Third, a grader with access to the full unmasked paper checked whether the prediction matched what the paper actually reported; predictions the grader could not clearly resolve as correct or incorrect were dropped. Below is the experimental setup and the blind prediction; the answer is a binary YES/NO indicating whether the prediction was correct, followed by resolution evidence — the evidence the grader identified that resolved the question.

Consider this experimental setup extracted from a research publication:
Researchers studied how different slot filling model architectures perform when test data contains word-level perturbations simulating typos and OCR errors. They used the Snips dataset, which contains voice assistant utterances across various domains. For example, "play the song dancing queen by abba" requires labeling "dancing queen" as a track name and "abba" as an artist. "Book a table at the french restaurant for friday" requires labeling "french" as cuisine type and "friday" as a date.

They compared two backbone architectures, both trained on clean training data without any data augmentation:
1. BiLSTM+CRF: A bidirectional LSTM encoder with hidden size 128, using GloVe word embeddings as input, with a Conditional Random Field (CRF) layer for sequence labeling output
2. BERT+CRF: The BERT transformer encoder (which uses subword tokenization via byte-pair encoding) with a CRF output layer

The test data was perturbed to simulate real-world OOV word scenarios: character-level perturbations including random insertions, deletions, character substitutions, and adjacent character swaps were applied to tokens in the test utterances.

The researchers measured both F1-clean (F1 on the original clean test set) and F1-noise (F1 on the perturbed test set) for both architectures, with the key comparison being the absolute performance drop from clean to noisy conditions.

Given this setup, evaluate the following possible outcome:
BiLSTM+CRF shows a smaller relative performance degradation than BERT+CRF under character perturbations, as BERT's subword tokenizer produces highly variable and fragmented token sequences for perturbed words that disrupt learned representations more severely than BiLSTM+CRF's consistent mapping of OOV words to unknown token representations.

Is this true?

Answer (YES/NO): YES